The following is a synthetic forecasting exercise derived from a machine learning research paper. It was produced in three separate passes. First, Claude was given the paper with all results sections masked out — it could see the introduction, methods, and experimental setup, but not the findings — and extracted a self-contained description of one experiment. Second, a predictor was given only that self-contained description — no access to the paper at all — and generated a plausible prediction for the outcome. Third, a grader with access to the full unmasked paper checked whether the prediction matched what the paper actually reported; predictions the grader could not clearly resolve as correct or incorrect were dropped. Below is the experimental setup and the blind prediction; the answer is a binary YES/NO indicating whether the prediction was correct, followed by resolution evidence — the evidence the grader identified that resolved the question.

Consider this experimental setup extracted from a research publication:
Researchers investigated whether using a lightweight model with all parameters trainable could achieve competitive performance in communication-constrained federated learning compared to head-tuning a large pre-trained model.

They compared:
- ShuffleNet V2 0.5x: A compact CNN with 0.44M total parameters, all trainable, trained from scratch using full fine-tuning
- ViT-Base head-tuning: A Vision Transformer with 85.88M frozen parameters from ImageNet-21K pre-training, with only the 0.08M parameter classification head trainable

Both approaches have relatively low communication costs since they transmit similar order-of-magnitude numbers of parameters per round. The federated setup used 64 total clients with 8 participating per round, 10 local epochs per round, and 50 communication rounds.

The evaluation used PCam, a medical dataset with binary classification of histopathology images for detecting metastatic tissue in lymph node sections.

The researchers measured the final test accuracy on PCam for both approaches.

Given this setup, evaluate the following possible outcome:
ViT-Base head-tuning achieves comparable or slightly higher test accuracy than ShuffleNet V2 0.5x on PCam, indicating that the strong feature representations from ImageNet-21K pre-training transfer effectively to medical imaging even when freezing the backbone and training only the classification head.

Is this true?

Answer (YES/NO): YES